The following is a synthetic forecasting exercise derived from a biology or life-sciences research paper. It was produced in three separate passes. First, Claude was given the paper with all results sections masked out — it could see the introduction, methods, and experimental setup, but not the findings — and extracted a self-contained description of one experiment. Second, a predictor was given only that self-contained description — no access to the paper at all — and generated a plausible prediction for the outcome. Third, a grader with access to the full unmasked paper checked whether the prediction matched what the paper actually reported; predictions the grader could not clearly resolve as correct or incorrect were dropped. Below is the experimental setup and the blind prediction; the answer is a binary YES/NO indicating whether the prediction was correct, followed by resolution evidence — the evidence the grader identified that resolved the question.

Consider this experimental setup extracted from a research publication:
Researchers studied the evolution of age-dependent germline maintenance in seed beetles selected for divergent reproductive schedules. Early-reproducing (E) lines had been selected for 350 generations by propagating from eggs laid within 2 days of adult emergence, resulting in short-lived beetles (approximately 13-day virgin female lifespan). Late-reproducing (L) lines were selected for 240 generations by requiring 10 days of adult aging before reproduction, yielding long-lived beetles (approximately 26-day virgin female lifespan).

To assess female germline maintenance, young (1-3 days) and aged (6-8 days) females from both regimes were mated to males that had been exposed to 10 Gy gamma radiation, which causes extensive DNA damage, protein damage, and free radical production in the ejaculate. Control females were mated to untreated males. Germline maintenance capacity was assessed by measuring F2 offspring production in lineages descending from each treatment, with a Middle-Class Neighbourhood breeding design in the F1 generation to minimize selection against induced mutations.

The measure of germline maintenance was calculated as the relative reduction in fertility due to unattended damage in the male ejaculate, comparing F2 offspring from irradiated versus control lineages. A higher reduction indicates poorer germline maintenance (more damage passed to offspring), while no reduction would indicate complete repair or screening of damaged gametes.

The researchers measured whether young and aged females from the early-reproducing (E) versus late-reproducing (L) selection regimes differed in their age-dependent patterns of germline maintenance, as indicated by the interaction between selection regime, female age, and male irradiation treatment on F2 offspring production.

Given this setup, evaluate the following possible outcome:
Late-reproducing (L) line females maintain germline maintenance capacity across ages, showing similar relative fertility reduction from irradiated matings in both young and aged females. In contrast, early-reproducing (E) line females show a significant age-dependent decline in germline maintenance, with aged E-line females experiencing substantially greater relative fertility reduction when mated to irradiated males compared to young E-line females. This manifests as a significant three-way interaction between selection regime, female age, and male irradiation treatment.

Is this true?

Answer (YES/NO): NO